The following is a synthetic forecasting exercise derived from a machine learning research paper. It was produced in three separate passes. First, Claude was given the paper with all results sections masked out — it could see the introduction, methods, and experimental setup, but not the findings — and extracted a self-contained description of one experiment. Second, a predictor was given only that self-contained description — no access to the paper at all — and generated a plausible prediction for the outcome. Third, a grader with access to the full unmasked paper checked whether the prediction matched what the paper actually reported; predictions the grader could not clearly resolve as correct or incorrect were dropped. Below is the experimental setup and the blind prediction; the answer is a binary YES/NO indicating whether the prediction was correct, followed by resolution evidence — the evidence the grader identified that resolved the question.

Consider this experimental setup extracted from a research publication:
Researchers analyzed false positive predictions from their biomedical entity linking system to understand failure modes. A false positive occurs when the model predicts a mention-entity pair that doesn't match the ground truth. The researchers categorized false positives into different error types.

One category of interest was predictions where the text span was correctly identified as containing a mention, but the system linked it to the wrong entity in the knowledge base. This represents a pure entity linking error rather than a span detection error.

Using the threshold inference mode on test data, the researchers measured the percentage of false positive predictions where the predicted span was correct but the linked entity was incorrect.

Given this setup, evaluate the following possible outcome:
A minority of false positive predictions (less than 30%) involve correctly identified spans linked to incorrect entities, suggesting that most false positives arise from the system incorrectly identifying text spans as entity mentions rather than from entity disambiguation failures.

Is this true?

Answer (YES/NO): YES